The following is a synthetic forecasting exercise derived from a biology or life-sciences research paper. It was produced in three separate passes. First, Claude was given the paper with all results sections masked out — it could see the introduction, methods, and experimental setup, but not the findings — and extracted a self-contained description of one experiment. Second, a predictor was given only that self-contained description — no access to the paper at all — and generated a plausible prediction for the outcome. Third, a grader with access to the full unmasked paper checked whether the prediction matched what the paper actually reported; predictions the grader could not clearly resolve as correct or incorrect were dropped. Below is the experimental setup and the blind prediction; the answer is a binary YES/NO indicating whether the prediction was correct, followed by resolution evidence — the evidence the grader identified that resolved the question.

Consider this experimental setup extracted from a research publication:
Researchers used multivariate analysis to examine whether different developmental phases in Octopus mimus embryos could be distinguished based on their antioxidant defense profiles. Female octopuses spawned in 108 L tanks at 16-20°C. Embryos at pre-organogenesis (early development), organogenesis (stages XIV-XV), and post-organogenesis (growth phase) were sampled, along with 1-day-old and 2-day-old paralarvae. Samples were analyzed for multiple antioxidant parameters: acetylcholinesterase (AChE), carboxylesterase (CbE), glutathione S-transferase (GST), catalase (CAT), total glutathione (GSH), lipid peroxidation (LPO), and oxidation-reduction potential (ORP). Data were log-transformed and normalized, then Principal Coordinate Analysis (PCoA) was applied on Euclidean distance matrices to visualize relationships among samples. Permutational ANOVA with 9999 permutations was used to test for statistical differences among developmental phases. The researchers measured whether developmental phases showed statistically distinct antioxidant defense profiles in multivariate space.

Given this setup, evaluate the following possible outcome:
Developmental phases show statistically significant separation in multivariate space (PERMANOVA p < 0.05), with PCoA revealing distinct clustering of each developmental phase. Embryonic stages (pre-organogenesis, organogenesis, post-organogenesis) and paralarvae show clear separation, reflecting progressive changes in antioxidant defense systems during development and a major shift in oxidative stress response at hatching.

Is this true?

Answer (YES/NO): NO